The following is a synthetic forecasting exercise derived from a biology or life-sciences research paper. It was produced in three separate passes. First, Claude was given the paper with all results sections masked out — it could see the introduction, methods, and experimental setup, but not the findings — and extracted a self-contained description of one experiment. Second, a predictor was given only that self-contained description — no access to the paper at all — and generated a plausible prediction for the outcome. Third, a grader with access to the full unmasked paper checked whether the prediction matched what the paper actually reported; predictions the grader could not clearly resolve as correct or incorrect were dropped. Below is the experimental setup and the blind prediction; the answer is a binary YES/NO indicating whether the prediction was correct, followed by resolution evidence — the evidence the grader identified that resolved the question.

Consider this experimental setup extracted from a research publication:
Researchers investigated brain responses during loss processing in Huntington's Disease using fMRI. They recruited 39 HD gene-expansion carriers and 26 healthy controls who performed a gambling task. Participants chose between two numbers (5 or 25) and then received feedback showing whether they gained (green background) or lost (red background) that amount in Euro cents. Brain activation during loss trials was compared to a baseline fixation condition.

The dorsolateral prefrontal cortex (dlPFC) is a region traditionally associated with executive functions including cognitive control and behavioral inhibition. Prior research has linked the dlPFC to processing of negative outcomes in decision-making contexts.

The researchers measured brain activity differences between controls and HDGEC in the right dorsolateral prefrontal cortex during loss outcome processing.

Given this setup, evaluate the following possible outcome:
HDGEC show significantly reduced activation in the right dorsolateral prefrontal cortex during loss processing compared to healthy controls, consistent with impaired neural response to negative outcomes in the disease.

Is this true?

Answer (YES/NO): NO